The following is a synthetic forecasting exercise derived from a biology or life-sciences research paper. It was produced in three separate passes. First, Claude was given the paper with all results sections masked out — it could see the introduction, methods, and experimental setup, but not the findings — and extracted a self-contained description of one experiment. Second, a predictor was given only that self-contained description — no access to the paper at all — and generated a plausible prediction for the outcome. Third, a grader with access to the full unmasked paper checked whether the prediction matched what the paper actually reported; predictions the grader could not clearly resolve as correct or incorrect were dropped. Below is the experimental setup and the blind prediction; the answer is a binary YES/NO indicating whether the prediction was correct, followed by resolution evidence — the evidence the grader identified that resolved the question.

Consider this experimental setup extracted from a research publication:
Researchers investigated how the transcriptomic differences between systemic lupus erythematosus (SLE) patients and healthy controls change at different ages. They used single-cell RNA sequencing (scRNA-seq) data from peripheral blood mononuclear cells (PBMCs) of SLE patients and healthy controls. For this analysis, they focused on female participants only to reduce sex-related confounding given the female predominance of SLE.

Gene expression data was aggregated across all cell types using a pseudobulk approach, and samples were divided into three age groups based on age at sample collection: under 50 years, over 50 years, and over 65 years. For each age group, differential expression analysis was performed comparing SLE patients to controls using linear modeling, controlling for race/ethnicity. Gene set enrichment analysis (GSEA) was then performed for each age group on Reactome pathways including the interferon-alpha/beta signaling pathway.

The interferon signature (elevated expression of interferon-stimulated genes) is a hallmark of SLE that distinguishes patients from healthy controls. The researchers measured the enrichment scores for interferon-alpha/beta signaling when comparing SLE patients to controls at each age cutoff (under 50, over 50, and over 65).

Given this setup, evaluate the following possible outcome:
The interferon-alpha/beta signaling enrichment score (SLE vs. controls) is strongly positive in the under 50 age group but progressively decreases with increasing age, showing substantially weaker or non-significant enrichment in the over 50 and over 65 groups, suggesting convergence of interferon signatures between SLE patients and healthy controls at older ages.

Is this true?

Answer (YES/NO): NO